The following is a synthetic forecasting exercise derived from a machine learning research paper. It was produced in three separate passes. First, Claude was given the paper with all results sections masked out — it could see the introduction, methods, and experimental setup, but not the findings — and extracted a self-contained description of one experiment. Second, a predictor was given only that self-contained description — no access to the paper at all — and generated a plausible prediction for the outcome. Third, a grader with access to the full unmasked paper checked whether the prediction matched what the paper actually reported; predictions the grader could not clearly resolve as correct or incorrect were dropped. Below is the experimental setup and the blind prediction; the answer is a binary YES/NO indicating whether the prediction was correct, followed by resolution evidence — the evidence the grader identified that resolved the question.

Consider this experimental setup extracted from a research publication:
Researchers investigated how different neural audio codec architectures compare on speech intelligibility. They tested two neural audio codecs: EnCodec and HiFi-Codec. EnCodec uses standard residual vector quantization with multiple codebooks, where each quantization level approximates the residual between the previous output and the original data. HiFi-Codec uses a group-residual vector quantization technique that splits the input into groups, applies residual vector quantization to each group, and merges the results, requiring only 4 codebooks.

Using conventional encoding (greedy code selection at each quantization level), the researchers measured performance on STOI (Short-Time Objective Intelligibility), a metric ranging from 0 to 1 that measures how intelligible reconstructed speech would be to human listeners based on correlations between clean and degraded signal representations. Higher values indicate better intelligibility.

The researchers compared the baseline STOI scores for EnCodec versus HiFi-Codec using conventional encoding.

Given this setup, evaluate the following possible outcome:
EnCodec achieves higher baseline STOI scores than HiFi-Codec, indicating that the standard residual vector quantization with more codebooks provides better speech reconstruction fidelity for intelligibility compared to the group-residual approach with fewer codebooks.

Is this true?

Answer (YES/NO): NO